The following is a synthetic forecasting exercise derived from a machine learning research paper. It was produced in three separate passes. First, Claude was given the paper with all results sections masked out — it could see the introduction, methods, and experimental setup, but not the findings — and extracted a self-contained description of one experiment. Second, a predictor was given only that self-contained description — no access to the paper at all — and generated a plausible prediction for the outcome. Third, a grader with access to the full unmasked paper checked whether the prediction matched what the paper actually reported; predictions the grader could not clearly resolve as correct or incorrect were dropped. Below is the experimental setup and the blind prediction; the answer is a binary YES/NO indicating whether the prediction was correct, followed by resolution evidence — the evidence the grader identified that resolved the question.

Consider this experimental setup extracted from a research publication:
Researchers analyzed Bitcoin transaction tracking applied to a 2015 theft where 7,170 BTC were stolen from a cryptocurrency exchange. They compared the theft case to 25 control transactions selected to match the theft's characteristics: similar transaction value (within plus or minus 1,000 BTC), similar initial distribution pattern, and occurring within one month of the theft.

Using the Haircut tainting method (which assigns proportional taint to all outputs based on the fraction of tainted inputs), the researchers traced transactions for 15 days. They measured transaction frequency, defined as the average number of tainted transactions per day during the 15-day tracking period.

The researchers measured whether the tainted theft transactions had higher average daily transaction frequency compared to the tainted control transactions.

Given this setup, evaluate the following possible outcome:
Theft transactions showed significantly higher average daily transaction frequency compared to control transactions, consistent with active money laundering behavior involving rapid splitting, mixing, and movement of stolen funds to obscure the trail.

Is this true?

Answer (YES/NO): NO